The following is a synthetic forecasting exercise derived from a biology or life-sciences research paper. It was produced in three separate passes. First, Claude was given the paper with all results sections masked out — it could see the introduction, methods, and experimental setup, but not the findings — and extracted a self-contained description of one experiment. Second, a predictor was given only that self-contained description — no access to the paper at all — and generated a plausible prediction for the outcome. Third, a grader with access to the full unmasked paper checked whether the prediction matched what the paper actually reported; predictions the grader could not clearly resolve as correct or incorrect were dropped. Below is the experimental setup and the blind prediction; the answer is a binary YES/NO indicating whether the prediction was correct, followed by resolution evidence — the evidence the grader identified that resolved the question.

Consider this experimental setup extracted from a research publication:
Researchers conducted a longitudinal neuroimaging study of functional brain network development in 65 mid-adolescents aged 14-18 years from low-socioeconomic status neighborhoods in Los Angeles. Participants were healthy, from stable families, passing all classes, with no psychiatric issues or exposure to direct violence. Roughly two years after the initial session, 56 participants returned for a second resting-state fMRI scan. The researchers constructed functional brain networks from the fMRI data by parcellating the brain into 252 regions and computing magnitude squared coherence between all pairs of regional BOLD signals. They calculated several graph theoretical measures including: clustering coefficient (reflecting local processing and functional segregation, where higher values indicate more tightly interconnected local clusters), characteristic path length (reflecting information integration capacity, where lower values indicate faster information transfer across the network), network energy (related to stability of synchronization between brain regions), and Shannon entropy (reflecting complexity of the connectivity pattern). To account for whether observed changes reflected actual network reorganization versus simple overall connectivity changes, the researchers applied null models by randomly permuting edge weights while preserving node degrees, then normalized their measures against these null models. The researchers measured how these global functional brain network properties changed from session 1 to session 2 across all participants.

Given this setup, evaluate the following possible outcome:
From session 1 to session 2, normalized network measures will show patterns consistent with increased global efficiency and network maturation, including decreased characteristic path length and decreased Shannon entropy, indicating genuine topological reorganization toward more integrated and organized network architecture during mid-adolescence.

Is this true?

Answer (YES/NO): NO